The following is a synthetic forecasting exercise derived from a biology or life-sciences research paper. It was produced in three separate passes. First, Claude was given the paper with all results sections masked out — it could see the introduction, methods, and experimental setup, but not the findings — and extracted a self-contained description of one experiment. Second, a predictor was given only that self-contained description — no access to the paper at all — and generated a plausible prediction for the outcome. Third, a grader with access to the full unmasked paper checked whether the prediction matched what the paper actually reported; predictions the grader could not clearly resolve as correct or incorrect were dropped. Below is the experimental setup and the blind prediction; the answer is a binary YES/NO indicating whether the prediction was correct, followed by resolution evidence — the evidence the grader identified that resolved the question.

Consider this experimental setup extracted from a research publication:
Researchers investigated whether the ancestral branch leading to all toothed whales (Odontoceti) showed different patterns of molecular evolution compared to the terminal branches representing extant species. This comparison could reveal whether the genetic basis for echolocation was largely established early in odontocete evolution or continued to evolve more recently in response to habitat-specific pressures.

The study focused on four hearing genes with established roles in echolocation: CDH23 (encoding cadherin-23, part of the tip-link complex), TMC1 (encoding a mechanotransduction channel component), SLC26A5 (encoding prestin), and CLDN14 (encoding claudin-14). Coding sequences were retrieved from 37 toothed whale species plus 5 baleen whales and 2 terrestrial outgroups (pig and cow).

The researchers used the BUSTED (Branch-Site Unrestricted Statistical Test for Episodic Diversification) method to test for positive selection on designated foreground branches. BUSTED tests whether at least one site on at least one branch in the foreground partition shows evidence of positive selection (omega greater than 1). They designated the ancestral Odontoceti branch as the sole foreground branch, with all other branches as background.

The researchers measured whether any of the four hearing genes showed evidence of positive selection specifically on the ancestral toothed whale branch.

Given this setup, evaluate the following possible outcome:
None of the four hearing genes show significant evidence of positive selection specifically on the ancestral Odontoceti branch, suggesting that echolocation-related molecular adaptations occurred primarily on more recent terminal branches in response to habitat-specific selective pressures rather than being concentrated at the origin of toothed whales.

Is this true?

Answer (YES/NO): NO